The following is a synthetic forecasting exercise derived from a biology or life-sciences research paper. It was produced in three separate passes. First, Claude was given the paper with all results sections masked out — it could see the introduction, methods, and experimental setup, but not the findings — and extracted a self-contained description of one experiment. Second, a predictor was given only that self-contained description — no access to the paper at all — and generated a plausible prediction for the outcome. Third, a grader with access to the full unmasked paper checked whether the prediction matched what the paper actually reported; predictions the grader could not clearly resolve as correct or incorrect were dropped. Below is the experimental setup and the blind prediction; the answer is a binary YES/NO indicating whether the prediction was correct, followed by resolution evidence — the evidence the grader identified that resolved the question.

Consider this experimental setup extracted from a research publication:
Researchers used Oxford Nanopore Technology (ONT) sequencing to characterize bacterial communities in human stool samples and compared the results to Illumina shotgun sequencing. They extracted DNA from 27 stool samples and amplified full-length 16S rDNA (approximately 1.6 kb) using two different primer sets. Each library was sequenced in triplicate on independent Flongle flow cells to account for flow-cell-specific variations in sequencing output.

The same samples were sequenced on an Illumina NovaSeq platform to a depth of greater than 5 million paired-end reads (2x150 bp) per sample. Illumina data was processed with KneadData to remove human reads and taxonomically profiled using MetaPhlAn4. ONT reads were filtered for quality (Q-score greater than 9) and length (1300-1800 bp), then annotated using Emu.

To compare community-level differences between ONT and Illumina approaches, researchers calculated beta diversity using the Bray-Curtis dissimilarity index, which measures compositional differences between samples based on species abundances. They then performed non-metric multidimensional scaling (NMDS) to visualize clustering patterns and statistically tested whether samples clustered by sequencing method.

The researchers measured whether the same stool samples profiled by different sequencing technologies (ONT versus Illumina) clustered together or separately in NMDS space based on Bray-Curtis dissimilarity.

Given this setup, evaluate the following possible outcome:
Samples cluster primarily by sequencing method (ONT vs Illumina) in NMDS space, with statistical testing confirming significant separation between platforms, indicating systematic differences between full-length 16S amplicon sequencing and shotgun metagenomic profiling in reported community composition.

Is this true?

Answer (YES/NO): NO